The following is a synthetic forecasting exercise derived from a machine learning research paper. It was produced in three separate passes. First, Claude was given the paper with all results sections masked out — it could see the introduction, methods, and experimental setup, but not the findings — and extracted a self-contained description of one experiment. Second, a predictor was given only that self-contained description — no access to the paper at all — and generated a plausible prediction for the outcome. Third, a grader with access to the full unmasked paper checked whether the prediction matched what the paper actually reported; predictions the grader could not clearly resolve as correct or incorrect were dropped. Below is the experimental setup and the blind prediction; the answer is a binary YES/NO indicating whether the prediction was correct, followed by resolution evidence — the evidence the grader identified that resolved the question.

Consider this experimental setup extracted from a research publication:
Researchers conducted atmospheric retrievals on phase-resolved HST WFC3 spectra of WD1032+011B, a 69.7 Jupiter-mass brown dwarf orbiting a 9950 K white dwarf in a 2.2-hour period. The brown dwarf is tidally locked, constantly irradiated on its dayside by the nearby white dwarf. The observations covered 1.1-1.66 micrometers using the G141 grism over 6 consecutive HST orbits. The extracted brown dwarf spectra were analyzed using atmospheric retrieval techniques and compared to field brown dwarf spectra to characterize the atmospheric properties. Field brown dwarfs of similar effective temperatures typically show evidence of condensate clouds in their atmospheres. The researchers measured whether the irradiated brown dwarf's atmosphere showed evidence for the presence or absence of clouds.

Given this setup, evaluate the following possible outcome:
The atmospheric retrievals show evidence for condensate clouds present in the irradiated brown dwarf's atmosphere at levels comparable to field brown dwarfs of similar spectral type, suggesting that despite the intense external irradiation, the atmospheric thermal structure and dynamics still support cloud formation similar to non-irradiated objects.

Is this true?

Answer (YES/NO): NO